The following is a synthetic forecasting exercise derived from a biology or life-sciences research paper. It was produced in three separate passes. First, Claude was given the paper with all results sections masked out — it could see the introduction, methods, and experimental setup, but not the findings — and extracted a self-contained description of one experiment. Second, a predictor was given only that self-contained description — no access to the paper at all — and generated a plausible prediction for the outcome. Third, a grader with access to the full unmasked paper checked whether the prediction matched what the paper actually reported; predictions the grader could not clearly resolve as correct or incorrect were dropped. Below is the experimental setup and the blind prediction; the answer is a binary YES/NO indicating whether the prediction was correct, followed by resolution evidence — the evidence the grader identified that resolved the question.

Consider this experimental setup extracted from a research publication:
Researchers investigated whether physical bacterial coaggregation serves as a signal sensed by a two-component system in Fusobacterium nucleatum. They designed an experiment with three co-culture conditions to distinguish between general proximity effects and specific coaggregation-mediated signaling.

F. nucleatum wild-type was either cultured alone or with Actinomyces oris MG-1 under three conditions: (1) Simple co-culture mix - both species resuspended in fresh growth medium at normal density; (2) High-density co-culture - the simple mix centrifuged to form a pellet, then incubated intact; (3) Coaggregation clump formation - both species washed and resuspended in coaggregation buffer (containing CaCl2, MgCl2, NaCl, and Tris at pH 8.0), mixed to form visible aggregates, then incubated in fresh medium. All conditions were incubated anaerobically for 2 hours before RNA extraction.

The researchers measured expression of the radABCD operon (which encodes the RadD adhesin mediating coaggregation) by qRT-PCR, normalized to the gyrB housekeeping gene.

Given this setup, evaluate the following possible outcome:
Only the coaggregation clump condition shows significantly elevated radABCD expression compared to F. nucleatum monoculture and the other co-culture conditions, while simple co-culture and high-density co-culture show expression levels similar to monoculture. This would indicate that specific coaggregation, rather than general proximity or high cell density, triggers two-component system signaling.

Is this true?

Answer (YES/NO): NO